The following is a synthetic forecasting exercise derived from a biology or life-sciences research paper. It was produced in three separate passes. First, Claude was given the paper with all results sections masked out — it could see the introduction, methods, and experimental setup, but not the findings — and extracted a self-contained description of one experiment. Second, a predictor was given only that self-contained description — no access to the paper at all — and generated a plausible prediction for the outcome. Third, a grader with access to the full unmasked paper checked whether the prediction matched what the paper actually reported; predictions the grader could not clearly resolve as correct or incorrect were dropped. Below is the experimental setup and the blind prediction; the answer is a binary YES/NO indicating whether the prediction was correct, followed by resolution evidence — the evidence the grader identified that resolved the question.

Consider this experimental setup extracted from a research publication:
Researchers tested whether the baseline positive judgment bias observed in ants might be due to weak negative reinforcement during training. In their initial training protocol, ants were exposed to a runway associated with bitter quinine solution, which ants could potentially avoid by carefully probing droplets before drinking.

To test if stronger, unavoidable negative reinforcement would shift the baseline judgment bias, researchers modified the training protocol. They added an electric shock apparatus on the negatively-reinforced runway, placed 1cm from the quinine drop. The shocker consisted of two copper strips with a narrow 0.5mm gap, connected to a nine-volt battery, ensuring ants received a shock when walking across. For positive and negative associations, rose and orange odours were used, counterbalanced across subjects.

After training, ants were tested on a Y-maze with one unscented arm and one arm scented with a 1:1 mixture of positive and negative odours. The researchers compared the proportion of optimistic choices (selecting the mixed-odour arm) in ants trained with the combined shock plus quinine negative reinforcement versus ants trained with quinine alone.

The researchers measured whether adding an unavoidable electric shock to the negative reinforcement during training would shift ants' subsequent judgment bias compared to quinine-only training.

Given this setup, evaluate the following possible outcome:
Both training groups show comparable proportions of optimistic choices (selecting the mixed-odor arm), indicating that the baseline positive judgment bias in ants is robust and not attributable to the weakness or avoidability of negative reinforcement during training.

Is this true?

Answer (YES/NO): YES